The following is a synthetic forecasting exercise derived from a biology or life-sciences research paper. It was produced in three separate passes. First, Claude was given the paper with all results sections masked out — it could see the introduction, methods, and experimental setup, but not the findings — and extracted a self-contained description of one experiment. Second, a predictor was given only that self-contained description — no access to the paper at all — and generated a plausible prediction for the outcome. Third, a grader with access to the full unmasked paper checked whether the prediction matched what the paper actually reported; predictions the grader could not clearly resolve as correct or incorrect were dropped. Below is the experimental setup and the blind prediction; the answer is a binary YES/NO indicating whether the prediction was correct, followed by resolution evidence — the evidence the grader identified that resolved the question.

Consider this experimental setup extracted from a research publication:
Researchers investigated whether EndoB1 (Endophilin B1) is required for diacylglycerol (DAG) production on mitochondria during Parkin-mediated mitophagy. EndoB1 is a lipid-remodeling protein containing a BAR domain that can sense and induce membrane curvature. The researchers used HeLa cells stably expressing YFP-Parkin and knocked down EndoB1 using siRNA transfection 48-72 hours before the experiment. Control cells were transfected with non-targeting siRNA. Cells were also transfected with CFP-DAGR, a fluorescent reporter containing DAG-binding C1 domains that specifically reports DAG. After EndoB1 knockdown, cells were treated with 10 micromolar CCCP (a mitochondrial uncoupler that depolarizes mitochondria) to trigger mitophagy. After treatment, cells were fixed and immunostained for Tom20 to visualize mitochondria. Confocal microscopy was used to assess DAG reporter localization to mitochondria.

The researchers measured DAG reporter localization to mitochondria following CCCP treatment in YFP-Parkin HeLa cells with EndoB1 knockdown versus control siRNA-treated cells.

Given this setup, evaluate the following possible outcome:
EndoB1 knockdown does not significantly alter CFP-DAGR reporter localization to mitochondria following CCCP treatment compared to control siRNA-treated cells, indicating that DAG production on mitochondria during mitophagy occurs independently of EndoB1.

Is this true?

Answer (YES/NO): NO